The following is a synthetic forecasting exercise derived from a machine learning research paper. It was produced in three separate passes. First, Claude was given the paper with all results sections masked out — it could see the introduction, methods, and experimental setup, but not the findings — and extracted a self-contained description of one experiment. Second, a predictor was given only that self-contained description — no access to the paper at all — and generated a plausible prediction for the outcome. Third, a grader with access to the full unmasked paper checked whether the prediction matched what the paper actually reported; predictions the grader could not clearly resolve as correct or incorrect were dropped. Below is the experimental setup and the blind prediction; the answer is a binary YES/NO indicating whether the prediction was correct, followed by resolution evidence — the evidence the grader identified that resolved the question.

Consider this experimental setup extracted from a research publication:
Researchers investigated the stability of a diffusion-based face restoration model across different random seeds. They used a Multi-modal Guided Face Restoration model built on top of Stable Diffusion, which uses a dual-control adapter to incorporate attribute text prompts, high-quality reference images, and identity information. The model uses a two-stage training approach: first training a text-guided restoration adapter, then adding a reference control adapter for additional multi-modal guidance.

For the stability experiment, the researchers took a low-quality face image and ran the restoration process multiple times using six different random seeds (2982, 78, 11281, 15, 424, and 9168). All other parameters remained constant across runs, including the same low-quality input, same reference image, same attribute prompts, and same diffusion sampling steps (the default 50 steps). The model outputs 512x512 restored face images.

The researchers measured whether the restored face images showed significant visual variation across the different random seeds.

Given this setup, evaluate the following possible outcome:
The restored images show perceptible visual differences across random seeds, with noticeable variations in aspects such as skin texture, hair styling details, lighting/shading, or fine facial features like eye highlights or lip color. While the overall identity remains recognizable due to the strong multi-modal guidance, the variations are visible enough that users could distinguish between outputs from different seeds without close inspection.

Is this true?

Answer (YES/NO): NO